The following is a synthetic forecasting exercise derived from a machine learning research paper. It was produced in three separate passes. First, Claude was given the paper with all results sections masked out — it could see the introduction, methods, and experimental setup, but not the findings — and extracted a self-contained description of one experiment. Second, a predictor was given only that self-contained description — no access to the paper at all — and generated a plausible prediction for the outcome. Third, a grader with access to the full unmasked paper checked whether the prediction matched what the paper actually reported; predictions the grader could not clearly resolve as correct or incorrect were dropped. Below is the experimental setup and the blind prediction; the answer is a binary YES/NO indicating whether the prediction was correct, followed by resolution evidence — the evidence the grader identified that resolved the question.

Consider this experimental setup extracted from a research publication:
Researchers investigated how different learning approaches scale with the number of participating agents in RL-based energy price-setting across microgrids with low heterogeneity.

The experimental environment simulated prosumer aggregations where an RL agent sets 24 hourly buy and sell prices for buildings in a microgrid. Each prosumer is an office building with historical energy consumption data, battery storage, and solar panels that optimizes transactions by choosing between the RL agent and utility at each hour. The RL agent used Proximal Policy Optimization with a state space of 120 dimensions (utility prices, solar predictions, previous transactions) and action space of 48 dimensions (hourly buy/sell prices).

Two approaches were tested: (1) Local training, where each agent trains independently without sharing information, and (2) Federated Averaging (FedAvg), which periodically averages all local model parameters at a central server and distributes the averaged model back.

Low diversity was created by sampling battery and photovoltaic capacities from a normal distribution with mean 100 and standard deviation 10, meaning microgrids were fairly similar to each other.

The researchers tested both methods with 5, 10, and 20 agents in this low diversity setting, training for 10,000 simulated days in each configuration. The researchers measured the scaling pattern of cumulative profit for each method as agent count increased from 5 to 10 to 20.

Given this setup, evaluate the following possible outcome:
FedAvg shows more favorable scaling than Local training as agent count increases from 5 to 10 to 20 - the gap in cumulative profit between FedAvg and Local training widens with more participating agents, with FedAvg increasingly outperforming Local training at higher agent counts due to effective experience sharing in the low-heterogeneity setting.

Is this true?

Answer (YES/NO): NO